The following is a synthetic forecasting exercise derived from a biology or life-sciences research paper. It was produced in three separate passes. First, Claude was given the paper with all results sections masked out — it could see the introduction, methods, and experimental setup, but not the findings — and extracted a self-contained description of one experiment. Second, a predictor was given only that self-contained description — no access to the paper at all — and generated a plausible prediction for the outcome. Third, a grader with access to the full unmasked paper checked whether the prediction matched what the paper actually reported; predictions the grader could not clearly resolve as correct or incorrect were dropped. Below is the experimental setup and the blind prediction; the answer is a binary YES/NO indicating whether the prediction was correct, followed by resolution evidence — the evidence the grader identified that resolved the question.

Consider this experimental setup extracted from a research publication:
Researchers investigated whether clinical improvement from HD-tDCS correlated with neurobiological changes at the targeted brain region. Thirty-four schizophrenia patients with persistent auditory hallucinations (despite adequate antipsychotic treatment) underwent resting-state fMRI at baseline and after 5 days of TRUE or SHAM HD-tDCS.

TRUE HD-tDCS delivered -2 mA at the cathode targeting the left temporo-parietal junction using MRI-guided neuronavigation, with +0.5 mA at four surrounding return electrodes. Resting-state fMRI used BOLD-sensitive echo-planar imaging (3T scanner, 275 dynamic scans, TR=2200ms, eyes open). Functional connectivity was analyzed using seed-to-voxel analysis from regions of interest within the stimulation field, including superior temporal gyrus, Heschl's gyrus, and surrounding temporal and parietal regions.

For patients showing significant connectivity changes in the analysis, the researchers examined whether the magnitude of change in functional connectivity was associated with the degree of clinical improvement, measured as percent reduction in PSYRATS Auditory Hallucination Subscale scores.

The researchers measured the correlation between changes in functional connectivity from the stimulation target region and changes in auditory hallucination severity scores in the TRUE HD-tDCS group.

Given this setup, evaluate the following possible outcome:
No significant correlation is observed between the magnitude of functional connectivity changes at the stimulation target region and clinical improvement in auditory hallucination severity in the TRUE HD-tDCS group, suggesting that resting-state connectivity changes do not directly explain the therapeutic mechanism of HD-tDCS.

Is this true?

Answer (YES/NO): YES